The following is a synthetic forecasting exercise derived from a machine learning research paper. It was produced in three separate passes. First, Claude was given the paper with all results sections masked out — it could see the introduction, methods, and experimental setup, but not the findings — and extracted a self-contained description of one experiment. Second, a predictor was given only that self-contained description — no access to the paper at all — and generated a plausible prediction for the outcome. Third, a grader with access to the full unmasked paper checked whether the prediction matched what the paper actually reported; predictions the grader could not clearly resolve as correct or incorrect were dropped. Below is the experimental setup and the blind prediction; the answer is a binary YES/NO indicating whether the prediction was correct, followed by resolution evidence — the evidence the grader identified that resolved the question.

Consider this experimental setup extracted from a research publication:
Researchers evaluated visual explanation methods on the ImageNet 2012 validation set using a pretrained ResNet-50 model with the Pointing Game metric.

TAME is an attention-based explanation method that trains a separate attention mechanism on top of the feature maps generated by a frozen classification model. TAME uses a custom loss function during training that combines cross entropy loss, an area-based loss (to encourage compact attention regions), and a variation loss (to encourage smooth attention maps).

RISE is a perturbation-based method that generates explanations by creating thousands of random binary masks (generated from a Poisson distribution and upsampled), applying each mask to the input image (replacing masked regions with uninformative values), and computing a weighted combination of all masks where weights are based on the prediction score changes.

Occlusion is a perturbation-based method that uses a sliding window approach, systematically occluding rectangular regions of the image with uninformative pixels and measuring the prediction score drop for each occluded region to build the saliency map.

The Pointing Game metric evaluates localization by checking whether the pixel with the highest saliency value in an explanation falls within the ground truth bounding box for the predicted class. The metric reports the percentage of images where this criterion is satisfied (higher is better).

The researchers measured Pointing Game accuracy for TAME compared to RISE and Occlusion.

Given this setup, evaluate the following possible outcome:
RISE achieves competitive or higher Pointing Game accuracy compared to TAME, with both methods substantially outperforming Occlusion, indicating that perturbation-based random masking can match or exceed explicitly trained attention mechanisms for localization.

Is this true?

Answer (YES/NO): NO